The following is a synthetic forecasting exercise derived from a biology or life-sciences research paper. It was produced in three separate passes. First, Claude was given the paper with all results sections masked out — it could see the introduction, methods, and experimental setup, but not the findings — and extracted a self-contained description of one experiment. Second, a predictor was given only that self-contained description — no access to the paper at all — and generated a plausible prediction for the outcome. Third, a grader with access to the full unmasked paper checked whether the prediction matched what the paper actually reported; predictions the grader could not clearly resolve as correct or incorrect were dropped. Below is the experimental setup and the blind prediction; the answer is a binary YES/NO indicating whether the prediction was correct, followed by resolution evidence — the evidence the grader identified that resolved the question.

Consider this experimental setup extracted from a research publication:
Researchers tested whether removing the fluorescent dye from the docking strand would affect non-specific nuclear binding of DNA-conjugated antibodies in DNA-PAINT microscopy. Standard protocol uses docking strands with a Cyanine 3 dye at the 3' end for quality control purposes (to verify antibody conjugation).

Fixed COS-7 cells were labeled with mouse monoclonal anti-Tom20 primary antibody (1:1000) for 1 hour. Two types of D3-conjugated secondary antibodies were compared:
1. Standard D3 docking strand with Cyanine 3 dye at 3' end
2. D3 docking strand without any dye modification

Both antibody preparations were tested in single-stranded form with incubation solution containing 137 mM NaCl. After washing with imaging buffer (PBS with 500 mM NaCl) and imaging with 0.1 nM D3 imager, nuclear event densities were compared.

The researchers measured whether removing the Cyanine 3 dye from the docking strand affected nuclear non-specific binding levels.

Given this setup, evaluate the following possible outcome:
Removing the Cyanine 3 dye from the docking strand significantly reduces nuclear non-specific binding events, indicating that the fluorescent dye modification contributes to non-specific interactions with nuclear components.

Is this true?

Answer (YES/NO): NO